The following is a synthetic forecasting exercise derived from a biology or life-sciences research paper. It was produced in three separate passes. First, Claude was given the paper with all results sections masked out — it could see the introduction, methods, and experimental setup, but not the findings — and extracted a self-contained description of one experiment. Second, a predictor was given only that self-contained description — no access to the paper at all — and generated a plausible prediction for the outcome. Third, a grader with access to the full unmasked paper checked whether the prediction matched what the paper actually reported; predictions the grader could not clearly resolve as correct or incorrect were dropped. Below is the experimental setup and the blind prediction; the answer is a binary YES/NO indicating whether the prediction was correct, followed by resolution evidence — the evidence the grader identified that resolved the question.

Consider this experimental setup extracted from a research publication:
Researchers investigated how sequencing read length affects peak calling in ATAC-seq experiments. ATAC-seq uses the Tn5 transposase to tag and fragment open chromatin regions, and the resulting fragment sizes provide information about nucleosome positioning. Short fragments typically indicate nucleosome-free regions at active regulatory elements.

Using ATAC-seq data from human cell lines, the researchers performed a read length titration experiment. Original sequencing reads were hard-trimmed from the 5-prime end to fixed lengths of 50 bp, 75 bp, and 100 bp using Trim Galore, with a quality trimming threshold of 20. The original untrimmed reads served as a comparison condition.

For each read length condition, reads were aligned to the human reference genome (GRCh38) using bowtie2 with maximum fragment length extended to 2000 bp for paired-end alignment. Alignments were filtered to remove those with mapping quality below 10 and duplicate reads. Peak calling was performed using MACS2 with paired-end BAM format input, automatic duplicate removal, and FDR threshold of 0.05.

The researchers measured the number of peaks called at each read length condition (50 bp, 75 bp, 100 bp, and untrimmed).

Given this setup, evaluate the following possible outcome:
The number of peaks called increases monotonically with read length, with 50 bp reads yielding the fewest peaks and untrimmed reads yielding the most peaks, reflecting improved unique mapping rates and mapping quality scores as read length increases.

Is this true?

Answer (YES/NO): NO